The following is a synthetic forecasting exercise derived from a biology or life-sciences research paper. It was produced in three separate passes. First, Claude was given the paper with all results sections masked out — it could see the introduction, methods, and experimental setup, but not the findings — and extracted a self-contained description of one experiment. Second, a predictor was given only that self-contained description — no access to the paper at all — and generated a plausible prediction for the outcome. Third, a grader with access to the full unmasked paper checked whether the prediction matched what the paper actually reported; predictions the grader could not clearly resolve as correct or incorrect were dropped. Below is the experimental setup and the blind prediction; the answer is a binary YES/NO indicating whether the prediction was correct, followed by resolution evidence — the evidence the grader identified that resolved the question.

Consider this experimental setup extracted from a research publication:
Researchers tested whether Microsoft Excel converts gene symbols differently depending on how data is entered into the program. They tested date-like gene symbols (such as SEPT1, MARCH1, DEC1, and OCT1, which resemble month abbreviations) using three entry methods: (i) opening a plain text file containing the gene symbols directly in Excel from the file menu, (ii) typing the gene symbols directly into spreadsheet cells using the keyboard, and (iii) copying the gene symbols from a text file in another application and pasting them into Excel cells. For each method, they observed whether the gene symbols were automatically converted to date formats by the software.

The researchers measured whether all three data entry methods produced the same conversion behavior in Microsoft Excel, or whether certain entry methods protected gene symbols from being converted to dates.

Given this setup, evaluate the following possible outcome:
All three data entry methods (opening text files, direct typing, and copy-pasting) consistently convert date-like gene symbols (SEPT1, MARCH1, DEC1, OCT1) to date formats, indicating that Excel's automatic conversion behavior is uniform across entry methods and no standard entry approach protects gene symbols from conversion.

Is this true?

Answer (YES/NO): YES